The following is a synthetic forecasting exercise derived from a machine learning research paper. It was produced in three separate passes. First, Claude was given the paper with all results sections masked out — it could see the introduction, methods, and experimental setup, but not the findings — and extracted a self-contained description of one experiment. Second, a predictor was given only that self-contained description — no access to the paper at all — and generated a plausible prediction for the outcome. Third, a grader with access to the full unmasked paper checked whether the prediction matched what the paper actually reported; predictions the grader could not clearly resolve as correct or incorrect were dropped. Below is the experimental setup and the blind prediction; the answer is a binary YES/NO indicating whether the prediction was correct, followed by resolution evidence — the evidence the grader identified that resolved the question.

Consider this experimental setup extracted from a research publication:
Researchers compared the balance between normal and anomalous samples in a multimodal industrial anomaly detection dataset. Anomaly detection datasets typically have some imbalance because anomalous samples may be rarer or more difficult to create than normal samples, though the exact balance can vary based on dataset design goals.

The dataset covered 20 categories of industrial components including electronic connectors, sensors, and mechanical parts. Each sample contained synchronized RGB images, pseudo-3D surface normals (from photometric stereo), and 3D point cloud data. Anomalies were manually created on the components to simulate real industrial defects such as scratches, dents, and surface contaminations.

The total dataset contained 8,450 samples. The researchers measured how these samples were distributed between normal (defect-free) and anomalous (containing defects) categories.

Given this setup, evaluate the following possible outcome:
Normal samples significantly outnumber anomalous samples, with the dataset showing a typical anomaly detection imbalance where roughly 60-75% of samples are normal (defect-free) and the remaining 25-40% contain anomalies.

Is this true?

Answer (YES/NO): NO